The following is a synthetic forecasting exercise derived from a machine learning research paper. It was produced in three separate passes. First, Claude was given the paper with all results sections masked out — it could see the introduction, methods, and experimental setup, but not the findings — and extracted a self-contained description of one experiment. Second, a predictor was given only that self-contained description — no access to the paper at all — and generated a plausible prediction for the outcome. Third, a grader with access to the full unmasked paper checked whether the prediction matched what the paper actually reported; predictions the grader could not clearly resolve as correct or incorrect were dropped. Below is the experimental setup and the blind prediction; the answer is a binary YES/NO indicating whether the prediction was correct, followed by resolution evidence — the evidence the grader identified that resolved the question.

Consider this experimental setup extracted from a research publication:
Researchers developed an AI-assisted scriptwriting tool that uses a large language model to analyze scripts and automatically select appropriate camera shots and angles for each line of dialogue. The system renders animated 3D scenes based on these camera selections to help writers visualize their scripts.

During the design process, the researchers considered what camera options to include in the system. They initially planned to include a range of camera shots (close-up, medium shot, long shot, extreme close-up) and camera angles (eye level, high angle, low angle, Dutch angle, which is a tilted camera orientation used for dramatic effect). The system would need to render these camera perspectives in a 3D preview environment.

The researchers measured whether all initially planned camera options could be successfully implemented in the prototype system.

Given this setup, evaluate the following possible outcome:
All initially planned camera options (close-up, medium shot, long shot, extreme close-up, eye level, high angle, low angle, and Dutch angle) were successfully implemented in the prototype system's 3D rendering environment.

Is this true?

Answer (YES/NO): NO